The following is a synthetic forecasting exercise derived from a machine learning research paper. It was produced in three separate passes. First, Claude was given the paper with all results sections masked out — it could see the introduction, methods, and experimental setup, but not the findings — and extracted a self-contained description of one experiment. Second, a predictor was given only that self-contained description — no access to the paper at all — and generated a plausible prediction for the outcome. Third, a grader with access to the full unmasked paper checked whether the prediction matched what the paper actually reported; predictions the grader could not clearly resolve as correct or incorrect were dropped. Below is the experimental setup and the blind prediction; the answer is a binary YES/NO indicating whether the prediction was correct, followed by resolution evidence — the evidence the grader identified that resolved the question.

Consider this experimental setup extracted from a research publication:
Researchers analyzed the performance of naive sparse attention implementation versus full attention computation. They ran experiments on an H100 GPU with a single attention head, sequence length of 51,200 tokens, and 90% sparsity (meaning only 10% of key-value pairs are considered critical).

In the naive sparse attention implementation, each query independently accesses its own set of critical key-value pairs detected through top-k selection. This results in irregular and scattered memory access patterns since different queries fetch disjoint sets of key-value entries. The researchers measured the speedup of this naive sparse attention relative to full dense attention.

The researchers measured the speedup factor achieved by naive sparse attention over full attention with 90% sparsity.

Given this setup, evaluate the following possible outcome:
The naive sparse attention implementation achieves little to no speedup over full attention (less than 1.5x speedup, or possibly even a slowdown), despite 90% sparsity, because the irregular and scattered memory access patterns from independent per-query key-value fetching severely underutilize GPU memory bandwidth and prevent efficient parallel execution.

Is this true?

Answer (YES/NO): YES